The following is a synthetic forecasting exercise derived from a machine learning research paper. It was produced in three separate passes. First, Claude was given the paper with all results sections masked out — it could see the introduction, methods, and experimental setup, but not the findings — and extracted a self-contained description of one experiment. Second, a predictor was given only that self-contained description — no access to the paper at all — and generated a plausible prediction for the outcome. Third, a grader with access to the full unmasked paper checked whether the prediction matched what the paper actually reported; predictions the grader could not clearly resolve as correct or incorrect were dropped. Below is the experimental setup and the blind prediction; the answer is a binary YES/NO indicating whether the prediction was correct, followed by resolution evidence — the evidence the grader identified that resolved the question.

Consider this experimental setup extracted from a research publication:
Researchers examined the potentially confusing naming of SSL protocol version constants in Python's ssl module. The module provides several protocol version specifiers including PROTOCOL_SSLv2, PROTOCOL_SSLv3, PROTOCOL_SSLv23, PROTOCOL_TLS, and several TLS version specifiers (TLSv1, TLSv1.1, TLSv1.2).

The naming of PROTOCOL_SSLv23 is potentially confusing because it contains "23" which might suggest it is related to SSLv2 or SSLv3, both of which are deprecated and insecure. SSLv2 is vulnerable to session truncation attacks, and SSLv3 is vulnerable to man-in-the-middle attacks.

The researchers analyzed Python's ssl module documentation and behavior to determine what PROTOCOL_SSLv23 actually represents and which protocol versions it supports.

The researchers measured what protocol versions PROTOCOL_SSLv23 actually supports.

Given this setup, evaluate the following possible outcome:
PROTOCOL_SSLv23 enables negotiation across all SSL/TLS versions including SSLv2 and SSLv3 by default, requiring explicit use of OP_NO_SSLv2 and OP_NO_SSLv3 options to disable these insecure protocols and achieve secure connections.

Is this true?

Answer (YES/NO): NO